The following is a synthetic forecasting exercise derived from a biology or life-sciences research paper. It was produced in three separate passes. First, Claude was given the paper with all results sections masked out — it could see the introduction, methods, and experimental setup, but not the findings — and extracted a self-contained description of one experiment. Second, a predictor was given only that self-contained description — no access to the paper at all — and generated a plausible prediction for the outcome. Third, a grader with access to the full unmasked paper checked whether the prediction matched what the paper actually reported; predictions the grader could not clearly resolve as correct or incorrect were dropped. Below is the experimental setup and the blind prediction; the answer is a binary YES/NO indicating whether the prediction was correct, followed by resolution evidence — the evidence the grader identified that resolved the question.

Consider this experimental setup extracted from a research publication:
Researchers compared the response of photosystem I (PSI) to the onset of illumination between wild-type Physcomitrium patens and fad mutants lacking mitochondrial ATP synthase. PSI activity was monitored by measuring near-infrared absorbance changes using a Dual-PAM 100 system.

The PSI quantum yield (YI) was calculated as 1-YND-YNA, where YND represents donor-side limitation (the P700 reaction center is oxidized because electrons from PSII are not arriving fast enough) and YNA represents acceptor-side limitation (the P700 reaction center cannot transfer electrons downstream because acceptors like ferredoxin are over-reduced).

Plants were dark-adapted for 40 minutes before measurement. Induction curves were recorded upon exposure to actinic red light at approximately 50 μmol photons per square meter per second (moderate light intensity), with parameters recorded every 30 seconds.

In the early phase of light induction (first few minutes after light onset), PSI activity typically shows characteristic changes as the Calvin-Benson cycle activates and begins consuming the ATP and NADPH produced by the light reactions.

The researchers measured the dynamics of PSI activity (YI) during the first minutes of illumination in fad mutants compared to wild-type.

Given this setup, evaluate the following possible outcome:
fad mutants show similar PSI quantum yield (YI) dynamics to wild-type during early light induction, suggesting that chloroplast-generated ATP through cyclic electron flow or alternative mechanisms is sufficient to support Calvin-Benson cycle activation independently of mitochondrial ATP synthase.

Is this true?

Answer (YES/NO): YES